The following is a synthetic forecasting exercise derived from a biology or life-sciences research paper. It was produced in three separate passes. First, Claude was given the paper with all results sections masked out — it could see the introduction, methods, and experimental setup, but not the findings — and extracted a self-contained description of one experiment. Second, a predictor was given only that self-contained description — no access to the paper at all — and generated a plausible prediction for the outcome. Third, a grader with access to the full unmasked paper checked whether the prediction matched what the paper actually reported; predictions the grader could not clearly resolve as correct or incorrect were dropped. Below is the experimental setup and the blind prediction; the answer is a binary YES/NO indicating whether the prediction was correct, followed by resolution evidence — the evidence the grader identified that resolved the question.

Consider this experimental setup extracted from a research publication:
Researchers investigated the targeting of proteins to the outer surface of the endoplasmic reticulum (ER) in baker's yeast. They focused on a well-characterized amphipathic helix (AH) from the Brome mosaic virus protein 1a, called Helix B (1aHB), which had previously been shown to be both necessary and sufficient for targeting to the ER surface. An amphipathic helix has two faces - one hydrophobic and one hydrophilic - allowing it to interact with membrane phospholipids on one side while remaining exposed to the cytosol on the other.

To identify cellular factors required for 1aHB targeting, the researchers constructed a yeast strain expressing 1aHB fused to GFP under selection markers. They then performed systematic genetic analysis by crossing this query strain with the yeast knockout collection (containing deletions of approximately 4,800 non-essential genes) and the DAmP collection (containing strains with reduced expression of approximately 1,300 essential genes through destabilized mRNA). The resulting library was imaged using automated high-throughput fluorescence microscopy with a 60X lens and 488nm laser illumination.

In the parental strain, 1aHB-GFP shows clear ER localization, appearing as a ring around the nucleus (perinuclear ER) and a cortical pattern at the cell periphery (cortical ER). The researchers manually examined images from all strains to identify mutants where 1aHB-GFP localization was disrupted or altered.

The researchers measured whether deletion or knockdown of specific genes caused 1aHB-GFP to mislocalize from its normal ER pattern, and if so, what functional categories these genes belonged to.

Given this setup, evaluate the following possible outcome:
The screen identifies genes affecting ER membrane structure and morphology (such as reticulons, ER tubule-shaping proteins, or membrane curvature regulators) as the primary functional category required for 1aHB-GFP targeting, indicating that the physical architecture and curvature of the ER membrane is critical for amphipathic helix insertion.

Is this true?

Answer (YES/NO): NO